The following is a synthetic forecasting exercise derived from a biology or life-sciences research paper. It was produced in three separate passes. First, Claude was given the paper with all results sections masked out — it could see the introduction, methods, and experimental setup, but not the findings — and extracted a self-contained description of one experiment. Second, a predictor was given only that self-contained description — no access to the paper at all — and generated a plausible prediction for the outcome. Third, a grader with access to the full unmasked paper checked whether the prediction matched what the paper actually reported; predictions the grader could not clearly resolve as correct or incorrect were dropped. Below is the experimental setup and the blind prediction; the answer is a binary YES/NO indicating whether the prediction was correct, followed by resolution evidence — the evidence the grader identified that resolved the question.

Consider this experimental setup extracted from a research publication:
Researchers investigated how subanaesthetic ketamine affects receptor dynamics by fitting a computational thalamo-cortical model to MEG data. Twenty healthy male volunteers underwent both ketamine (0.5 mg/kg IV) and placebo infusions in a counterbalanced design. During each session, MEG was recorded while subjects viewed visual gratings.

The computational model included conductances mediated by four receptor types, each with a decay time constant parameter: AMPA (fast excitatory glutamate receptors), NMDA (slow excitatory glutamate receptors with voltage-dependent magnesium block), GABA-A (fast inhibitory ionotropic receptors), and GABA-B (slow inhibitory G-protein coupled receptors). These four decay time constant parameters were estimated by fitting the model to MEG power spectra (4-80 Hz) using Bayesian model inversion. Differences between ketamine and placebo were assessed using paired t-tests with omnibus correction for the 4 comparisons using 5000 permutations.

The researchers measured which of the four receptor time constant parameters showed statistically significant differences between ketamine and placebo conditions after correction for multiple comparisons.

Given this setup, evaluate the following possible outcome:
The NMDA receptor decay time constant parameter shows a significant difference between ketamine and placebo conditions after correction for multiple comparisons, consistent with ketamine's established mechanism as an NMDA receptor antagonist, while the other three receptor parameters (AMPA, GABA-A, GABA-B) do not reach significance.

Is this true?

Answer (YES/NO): NO